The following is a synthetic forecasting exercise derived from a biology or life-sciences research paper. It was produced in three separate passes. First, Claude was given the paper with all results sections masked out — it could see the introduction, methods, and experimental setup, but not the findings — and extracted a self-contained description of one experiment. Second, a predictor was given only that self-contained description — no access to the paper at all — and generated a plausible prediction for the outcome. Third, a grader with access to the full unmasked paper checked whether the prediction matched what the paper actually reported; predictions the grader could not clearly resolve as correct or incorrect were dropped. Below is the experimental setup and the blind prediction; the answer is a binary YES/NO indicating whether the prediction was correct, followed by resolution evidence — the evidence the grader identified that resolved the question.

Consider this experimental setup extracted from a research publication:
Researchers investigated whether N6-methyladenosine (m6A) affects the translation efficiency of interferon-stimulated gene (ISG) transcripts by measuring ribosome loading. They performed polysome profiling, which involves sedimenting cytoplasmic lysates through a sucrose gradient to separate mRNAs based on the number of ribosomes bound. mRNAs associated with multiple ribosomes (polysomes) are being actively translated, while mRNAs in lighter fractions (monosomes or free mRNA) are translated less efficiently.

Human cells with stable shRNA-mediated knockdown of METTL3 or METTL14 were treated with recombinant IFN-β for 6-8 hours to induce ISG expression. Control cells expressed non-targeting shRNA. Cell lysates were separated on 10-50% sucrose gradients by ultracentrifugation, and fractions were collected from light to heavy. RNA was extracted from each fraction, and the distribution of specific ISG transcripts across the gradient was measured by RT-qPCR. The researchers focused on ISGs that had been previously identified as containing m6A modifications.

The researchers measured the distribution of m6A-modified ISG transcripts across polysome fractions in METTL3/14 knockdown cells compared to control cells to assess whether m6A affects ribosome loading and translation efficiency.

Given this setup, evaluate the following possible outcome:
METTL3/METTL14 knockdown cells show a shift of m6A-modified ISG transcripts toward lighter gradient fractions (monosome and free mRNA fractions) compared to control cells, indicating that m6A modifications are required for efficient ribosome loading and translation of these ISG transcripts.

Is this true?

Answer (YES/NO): YES